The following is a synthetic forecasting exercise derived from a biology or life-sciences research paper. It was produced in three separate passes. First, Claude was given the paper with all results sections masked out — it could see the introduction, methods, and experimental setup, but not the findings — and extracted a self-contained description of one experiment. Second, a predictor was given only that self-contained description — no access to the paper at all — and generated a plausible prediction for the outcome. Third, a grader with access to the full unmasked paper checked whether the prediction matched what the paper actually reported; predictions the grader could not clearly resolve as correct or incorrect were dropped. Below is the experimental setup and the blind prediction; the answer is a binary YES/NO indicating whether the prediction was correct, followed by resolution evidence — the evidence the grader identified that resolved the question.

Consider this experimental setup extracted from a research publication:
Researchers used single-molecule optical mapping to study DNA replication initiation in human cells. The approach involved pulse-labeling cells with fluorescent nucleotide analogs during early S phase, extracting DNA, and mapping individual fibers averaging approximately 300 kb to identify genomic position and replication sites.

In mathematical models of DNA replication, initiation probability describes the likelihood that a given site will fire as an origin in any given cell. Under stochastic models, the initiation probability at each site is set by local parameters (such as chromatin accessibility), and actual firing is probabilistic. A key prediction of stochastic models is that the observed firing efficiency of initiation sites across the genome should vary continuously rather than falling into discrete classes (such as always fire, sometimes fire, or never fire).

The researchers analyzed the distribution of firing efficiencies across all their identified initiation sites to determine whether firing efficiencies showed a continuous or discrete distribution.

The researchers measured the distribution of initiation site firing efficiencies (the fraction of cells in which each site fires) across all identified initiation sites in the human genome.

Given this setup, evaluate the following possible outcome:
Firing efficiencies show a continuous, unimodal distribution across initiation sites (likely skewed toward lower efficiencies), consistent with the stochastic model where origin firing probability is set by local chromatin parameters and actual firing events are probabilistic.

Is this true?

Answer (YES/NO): YES